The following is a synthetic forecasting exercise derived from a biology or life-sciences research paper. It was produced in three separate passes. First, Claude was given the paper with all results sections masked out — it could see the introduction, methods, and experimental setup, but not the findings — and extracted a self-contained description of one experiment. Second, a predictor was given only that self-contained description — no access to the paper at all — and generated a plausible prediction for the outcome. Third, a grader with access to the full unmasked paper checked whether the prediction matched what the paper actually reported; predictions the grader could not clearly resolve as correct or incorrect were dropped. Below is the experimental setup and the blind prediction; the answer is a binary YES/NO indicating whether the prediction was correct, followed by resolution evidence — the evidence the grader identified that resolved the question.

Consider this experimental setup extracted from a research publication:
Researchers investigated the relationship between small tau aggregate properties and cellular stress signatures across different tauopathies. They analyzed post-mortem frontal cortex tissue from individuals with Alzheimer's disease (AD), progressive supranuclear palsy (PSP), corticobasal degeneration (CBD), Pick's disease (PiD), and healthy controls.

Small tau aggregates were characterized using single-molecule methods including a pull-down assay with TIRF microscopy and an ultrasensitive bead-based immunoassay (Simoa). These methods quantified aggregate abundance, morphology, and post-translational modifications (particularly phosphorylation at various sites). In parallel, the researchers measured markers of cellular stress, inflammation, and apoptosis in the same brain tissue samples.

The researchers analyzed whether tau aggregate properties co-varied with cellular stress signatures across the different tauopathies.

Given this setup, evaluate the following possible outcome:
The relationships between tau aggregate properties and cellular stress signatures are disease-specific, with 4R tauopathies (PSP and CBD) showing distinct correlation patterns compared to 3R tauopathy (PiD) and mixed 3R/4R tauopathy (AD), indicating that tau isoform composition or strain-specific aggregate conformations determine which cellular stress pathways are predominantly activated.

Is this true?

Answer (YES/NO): NO